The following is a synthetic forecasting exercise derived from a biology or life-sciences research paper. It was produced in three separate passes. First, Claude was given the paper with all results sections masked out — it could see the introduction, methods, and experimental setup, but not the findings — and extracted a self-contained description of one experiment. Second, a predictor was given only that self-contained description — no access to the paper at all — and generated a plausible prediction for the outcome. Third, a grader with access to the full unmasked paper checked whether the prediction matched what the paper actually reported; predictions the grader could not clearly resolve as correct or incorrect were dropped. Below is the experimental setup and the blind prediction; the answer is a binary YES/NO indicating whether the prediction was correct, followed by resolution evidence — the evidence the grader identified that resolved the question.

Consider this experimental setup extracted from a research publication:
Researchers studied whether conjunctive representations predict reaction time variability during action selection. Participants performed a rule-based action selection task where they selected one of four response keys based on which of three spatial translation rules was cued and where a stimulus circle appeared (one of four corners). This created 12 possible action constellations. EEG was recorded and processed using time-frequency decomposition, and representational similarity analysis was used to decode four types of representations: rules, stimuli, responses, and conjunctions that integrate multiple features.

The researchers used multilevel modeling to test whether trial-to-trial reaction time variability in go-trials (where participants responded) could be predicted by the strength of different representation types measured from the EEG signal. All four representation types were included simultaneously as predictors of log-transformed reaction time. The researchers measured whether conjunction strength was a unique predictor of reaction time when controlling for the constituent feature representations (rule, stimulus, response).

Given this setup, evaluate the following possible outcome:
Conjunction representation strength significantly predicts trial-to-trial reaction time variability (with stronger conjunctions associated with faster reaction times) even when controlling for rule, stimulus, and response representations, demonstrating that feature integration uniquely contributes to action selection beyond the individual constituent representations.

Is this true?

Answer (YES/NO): YES